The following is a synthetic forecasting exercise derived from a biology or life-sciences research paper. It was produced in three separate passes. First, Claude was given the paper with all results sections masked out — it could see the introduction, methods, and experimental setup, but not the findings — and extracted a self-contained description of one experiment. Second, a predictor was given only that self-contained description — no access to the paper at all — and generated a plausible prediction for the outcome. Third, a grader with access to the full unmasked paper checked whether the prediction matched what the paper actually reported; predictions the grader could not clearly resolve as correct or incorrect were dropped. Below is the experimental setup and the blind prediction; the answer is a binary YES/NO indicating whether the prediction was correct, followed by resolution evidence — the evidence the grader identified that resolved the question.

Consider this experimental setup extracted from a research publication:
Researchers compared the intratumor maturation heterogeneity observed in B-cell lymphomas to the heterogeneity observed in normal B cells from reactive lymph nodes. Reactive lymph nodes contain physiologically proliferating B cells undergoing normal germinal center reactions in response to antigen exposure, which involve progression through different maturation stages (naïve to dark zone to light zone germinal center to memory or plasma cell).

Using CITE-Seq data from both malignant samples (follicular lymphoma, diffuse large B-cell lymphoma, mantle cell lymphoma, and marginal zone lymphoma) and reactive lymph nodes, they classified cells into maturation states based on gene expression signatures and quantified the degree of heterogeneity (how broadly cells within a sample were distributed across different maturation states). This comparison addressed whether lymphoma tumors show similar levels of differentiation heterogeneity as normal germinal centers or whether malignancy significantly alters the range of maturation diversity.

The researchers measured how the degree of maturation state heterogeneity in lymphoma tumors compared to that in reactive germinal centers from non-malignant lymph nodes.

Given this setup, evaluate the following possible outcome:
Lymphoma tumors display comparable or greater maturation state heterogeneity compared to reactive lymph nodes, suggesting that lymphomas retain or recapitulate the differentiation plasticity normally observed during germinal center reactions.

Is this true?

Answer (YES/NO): YES